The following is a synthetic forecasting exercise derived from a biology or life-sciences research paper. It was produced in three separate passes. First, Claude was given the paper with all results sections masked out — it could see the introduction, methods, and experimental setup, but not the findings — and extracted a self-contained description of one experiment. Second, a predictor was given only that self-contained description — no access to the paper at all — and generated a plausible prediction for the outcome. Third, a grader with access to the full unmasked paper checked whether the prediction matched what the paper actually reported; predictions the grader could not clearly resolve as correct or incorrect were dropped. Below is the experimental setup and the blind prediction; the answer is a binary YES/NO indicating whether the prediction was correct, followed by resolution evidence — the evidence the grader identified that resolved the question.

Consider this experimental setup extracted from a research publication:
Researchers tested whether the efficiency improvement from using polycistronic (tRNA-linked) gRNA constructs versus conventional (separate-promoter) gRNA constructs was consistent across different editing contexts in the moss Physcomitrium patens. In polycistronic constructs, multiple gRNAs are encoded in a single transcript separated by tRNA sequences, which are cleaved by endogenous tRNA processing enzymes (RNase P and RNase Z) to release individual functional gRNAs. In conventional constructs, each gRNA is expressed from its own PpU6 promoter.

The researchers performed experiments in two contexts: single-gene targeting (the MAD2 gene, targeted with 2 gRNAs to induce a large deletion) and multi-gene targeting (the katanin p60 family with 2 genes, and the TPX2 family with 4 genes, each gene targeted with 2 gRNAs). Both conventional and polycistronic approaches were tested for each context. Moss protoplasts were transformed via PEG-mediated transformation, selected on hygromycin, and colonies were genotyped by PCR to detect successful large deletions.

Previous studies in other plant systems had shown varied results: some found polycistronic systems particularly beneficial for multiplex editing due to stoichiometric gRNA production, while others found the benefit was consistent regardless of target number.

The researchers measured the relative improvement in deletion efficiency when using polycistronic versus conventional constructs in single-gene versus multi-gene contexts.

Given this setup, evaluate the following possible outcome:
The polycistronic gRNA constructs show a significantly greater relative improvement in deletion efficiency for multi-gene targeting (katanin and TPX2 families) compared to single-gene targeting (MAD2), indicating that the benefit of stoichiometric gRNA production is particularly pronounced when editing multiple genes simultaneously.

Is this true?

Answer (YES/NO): NO